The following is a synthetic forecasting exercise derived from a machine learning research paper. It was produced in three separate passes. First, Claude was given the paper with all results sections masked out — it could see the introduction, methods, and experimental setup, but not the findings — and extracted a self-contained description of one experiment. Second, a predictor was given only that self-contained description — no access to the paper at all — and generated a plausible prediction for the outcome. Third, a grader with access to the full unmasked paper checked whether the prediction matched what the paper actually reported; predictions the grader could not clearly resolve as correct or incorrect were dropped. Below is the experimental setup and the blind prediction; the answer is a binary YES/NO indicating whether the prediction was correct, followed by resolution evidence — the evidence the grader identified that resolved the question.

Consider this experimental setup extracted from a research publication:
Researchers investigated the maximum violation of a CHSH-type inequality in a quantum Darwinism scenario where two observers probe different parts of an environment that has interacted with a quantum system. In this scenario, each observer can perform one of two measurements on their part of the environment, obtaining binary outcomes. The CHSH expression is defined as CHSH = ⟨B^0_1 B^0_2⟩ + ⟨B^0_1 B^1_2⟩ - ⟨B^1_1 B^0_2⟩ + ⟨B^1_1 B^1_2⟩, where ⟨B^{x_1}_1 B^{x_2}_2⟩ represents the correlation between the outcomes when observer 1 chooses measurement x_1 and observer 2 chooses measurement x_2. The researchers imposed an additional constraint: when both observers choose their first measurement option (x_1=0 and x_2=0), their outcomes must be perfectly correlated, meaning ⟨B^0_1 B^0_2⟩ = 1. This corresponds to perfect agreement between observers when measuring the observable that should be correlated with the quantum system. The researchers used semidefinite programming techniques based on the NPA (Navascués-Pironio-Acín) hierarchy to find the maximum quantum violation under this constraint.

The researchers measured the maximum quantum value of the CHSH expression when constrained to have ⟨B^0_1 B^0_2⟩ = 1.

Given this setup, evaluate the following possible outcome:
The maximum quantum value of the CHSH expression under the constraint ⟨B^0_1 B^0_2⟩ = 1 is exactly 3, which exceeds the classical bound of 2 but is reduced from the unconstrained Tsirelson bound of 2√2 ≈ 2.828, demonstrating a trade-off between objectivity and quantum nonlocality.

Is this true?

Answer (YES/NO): NO